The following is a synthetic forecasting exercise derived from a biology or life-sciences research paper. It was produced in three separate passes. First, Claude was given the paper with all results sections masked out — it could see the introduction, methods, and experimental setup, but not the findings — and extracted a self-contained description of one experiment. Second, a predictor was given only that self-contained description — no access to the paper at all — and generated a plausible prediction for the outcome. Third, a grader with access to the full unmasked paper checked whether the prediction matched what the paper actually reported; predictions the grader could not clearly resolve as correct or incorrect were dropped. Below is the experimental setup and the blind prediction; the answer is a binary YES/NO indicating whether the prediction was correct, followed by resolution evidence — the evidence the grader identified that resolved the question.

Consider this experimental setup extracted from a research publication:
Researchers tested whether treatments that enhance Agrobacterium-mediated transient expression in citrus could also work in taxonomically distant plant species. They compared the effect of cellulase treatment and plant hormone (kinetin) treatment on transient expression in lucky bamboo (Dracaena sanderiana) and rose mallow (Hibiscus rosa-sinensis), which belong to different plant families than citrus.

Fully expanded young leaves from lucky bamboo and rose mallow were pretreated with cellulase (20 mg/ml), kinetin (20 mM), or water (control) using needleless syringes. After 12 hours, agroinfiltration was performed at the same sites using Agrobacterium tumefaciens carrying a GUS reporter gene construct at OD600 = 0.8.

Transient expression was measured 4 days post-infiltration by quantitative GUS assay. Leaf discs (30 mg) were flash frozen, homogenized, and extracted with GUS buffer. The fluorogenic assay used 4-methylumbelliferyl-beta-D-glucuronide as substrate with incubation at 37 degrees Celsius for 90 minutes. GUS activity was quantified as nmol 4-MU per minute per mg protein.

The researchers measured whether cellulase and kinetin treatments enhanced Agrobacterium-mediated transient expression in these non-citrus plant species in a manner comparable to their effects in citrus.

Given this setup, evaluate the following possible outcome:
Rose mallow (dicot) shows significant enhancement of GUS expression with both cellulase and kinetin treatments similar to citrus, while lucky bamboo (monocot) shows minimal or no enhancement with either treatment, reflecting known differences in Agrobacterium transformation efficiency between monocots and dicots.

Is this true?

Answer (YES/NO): NO